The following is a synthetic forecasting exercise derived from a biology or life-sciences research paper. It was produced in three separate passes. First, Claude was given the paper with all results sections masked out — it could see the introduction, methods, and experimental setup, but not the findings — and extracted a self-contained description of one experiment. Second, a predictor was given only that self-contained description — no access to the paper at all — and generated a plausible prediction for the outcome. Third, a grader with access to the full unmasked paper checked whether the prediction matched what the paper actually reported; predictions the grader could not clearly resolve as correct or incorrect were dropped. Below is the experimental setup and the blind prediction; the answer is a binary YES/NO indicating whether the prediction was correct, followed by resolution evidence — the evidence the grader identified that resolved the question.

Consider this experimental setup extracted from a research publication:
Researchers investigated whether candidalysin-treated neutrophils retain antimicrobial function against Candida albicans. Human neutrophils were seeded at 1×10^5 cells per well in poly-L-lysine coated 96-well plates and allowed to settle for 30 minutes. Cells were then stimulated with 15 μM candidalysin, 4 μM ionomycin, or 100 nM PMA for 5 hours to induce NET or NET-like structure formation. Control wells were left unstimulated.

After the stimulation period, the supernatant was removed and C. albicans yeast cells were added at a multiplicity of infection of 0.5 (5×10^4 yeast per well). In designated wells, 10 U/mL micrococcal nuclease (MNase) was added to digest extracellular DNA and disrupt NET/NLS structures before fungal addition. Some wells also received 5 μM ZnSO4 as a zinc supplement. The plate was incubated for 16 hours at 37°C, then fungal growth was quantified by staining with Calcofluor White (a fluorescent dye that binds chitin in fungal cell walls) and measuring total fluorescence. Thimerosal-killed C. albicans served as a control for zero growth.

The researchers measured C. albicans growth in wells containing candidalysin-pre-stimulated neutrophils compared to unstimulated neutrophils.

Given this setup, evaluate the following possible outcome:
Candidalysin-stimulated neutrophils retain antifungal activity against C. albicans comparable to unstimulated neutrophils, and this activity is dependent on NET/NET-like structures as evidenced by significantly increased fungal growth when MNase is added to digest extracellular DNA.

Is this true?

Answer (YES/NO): NO